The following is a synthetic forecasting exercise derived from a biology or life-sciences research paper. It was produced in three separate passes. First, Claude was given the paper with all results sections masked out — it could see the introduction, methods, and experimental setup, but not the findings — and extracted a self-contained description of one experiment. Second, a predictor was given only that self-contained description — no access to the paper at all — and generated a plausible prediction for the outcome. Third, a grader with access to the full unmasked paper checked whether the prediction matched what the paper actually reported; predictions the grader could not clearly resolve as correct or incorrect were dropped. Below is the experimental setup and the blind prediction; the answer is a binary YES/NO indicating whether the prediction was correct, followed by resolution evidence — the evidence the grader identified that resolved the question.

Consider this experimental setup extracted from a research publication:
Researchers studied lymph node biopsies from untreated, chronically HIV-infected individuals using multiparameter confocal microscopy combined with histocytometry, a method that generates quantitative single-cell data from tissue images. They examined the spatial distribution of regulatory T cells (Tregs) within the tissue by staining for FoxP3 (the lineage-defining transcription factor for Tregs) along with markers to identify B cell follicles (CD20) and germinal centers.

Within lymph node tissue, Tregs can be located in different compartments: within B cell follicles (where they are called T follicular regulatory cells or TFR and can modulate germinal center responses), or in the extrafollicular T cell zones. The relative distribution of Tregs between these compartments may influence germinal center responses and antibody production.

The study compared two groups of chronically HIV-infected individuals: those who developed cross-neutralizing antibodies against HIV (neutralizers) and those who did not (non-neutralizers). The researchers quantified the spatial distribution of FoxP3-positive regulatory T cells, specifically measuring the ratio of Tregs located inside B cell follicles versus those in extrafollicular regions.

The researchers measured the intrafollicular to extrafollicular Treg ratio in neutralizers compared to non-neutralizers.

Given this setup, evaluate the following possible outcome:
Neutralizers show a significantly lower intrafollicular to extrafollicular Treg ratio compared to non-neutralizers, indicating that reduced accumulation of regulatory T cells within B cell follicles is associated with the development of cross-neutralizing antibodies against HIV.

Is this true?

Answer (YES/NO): NO